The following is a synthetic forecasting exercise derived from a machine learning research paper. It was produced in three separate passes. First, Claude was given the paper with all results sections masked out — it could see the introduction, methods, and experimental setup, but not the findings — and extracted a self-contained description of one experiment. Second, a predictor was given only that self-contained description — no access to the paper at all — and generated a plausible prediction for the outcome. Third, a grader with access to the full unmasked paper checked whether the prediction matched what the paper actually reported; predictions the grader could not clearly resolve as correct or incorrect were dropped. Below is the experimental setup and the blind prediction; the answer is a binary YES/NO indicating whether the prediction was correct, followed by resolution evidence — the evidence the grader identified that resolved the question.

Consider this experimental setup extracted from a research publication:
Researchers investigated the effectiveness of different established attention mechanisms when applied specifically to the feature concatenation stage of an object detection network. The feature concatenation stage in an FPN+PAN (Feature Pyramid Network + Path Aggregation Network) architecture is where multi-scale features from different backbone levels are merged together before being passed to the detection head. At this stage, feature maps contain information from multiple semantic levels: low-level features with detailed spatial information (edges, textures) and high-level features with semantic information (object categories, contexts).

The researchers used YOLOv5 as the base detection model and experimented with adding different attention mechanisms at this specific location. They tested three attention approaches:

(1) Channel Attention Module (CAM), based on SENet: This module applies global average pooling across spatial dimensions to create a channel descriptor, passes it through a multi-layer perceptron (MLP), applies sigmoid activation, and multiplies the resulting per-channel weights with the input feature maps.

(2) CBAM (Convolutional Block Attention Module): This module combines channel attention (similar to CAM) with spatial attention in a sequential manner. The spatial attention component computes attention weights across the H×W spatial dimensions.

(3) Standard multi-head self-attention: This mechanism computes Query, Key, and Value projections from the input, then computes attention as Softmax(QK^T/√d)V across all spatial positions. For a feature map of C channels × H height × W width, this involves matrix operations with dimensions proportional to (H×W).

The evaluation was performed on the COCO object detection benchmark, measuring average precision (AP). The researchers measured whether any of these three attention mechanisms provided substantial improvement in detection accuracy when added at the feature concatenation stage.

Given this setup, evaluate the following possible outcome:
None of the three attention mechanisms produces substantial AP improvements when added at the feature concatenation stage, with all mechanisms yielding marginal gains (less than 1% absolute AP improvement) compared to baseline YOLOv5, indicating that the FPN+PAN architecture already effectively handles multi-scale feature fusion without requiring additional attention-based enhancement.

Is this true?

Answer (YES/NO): NO